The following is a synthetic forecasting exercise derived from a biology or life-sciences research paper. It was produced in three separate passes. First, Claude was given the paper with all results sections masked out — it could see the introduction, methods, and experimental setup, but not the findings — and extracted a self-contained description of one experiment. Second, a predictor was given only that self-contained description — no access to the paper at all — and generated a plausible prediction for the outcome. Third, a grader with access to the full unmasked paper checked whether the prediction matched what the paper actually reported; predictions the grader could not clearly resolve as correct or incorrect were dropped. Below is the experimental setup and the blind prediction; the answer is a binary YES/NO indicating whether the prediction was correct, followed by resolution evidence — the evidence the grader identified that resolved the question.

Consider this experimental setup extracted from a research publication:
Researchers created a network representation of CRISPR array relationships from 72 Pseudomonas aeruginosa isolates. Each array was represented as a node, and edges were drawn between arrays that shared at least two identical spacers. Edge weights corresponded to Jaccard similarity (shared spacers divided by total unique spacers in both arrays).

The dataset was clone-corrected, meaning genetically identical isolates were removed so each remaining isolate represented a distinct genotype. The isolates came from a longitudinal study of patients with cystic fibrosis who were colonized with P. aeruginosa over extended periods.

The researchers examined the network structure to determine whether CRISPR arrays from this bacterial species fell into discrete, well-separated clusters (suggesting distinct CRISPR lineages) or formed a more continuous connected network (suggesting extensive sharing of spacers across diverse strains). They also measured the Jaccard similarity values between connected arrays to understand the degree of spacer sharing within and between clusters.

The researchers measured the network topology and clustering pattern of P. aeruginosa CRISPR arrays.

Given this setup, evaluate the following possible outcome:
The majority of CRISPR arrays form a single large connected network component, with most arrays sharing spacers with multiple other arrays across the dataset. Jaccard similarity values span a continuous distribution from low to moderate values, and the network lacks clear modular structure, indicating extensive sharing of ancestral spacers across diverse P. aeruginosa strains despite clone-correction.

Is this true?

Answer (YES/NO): NO